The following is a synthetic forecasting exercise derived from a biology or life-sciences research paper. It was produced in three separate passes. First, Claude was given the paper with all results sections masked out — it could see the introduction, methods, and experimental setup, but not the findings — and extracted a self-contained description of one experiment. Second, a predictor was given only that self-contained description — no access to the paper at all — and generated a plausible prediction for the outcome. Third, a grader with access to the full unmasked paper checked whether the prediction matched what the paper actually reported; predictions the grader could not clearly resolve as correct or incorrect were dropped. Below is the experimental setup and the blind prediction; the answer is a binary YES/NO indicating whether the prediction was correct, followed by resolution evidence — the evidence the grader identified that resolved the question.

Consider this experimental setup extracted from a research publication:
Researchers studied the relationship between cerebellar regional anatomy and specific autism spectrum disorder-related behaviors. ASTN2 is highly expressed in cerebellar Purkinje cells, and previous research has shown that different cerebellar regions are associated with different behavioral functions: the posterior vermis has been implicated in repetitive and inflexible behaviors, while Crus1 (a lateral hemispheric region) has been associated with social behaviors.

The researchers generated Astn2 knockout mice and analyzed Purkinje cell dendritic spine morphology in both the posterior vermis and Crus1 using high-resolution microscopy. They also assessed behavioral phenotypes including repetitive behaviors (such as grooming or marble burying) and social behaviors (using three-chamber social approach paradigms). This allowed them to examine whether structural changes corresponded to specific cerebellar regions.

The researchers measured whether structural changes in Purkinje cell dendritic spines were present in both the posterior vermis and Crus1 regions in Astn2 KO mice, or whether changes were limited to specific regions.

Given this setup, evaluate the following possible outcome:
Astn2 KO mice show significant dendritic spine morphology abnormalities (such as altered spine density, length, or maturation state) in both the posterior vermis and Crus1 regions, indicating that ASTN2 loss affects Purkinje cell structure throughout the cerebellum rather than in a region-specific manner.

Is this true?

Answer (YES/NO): NO